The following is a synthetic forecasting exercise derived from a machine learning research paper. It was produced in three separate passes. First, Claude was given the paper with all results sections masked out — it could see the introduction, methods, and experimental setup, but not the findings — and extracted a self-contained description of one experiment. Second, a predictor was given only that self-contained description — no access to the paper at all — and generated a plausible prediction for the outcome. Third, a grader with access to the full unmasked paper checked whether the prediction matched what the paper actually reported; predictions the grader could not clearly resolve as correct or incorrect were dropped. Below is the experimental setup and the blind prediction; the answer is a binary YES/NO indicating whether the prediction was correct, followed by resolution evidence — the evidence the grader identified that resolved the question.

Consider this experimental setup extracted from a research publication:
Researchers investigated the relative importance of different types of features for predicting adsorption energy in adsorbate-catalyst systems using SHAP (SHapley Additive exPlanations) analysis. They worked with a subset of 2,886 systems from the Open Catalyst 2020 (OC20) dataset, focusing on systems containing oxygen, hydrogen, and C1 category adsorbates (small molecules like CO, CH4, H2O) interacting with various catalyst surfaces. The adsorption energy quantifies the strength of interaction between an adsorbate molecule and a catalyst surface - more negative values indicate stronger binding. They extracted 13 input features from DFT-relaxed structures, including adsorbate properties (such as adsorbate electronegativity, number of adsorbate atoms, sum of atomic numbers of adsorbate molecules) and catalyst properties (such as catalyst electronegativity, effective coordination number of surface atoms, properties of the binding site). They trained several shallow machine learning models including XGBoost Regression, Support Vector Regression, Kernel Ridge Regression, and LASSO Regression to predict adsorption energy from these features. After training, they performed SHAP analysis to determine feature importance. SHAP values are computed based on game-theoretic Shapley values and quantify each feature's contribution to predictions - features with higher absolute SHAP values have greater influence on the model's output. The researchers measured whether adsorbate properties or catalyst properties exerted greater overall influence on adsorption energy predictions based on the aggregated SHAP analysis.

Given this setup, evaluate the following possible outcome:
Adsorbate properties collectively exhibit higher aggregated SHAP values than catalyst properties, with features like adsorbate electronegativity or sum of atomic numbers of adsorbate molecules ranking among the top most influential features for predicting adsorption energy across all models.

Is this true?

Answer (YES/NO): NO